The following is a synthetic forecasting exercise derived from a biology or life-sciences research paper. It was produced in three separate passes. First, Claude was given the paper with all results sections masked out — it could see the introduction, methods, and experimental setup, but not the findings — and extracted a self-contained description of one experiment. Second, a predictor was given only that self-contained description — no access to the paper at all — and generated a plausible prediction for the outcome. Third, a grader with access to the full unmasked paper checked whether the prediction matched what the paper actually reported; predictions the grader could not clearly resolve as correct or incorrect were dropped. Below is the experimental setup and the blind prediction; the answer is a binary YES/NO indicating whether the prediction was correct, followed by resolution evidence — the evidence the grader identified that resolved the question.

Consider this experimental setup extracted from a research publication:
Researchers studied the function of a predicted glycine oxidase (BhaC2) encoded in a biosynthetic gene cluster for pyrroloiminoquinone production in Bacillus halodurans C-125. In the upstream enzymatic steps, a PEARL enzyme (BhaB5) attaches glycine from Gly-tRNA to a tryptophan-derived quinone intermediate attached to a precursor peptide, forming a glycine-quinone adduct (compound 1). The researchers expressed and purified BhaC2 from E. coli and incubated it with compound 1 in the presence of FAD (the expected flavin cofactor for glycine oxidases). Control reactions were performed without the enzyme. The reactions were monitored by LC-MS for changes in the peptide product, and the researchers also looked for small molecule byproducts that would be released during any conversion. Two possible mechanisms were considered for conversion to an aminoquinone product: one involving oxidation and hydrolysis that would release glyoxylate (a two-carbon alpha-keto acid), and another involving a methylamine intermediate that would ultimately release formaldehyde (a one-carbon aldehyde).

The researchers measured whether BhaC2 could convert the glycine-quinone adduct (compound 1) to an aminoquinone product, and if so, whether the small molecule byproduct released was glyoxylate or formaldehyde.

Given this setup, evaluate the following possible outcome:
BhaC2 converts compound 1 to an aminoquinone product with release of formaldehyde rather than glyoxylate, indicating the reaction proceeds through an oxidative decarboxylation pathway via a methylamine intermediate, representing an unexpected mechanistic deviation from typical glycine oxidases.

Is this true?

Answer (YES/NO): NO